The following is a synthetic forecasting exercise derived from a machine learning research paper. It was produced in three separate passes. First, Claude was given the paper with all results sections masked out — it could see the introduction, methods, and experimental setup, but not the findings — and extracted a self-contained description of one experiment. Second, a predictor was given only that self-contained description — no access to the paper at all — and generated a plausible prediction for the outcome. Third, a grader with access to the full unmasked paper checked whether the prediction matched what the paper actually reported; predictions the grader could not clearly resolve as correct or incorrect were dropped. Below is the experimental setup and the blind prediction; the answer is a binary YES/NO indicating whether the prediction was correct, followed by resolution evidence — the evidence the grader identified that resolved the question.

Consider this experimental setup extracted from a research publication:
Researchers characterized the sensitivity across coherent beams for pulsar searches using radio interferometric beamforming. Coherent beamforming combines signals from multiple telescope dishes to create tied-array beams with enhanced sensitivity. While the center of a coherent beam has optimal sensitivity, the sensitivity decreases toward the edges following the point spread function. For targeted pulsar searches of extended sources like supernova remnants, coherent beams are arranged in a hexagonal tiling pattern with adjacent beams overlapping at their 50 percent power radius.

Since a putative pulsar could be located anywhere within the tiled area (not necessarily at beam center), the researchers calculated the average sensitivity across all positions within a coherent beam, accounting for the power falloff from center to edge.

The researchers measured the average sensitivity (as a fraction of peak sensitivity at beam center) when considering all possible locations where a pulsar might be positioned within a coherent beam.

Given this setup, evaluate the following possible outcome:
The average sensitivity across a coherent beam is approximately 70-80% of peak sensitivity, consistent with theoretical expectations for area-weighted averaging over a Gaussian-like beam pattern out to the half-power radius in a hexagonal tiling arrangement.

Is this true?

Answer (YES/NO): NO